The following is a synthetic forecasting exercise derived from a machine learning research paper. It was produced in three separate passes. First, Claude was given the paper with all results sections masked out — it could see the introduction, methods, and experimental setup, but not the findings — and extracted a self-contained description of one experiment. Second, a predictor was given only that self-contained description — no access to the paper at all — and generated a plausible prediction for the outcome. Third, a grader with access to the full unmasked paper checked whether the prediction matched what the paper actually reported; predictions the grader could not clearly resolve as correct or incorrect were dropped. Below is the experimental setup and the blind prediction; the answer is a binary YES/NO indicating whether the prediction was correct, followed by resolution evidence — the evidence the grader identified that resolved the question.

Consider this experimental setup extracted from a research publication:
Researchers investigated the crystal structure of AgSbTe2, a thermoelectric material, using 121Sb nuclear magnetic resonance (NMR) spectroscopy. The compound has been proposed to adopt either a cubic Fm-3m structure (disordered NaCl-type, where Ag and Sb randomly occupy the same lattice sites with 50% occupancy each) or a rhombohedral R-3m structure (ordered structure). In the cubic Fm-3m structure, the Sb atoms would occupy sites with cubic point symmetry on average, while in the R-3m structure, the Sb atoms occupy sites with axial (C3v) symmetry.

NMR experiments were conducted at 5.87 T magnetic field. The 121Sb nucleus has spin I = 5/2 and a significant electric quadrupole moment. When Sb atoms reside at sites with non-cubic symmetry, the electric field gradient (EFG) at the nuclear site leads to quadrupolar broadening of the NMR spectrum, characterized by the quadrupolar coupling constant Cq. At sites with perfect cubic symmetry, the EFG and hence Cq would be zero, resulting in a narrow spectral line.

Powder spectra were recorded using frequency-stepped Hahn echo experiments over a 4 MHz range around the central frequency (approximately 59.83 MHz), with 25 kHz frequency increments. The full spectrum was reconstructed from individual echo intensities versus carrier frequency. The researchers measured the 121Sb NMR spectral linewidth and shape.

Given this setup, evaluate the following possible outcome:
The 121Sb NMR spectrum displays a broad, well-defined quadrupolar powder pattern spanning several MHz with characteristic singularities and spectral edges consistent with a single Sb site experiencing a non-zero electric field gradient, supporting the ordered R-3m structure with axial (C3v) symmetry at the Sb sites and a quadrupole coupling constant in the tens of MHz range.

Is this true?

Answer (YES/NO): NO